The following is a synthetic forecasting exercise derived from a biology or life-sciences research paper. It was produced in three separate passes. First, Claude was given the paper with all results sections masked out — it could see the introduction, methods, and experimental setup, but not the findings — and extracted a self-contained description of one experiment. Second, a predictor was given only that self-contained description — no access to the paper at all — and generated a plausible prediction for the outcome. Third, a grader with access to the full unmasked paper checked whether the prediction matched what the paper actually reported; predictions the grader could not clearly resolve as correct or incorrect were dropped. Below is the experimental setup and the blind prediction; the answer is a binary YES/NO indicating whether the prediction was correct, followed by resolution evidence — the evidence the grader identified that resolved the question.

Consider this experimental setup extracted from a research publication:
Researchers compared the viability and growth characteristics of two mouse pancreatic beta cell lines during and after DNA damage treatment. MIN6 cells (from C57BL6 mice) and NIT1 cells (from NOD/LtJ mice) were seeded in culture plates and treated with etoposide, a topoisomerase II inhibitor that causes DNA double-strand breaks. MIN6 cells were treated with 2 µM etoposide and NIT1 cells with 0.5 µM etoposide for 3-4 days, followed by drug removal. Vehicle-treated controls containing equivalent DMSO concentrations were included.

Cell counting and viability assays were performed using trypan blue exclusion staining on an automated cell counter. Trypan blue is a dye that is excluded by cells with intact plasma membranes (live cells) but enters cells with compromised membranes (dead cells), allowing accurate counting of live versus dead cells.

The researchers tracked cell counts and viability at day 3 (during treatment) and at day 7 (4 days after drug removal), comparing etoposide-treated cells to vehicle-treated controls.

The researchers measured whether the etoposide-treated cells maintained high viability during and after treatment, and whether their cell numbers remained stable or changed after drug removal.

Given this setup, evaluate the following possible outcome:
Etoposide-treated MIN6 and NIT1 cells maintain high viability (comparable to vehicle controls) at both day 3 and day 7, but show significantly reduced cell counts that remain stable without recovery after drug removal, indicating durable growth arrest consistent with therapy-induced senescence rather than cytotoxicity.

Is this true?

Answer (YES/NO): NO